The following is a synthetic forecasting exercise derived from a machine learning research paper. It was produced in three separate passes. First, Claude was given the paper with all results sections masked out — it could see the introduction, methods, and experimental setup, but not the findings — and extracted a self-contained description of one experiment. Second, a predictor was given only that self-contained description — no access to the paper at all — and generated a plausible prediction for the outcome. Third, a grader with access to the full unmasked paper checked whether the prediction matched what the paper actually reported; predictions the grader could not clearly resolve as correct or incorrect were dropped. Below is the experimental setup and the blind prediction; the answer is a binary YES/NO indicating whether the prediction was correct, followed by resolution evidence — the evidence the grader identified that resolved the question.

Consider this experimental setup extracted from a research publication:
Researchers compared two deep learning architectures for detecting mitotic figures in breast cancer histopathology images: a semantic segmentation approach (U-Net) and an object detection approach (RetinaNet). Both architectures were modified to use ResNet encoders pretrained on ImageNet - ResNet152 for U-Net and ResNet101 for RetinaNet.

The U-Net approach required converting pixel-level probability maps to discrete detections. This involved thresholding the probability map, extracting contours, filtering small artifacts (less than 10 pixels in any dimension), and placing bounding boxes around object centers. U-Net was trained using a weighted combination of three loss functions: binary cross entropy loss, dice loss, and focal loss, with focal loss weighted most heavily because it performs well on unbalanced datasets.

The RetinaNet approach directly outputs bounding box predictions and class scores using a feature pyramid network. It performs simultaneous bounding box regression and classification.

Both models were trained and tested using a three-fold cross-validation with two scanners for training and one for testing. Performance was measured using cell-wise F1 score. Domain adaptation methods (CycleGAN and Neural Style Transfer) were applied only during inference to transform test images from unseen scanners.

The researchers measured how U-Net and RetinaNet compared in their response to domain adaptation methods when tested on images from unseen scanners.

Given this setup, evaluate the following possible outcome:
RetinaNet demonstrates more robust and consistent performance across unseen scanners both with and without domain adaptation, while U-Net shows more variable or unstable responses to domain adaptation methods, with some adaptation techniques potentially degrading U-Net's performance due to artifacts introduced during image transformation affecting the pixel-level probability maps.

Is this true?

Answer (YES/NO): NO